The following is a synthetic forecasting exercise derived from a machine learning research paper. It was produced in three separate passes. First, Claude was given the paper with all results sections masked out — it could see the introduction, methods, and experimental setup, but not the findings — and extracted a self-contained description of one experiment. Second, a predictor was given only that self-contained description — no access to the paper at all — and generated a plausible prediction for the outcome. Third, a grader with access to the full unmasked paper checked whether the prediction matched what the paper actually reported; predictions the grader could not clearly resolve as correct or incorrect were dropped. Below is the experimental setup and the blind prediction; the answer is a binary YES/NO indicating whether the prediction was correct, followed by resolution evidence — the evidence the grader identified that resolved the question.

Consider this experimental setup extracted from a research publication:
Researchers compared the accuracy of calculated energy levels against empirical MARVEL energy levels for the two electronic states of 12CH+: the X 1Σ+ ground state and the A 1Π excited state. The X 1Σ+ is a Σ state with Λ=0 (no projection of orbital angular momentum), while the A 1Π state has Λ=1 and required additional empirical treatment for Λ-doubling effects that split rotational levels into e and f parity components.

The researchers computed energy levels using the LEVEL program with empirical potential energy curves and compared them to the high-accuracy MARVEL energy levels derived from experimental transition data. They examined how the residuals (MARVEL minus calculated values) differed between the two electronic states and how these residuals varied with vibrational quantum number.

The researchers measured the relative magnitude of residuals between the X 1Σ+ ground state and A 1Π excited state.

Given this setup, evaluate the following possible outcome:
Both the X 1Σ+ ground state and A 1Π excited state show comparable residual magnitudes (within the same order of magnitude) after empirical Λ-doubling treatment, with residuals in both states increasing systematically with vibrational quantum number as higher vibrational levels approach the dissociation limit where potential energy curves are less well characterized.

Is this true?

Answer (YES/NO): NO